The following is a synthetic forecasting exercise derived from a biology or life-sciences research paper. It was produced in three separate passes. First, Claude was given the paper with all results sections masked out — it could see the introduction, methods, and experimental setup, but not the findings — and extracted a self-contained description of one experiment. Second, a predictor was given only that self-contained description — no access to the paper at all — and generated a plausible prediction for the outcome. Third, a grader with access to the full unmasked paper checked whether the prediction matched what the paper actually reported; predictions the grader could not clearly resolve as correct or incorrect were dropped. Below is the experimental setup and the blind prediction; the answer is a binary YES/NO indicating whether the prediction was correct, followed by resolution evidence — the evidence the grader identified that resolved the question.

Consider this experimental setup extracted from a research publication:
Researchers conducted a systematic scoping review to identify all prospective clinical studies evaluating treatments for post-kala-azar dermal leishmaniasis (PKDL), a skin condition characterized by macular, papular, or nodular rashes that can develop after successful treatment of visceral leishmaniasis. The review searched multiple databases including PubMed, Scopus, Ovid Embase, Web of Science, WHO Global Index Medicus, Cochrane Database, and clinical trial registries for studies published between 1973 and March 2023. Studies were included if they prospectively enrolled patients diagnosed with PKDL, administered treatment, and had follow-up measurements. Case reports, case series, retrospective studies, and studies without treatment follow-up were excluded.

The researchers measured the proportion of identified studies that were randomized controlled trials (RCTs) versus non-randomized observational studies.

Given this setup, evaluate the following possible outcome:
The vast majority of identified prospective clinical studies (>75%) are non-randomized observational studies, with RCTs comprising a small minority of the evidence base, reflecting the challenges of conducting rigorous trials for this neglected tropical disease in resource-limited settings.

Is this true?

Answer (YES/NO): YES